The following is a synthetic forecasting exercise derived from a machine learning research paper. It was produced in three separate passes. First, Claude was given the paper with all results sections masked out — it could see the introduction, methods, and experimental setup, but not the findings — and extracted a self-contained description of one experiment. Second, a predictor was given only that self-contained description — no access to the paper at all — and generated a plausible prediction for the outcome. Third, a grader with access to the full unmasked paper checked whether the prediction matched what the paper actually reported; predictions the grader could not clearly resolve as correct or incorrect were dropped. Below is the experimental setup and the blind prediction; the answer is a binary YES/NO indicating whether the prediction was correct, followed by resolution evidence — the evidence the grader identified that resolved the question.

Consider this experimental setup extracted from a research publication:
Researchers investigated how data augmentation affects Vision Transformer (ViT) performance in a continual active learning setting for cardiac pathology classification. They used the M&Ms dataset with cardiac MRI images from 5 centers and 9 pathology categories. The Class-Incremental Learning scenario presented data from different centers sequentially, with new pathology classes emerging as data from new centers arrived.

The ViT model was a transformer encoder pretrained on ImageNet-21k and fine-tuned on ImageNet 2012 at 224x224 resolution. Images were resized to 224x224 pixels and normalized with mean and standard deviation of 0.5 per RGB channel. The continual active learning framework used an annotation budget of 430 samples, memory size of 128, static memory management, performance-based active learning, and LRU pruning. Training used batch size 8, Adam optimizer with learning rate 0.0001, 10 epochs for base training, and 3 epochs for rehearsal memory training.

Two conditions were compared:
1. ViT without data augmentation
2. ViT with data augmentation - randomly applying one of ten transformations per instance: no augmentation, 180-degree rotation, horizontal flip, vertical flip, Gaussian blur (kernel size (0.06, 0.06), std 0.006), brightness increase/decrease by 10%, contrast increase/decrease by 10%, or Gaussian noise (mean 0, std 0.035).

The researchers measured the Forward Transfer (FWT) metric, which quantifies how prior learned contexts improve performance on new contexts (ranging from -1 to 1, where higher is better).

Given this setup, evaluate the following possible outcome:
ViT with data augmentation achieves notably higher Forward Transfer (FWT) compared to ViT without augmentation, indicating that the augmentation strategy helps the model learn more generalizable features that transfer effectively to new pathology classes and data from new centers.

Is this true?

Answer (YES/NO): NO